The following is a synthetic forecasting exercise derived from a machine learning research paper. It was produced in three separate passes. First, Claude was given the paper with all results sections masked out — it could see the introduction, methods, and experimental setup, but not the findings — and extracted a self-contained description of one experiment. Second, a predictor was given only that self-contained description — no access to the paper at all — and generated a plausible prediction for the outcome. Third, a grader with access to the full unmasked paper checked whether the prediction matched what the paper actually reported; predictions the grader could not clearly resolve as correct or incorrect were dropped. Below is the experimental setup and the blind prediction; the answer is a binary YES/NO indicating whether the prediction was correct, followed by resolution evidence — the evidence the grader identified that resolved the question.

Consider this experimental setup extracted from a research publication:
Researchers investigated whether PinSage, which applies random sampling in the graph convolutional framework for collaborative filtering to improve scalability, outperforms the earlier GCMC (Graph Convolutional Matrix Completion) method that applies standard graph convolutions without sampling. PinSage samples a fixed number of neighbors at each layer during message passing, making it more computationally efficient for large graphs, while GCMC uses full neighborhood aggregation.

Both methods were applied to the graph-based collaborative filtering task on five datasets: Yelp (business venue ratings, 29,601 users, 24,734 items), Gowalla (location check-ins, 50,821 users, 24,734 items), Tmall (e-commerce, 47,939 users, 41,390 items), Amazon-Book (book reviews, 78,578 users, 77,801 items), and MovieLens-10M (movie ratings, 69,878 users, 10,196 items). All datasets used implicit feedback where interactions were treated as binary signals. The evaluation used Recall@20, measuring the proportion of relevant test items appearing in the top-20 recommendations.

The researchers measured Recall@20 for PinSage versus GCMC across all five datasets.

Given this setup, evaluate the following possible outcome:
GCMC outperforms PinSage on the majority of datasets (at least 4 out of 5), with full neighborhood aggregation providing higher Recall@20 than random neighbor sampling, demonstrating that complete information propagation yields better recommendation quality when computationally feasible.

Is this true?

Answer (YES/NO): NO